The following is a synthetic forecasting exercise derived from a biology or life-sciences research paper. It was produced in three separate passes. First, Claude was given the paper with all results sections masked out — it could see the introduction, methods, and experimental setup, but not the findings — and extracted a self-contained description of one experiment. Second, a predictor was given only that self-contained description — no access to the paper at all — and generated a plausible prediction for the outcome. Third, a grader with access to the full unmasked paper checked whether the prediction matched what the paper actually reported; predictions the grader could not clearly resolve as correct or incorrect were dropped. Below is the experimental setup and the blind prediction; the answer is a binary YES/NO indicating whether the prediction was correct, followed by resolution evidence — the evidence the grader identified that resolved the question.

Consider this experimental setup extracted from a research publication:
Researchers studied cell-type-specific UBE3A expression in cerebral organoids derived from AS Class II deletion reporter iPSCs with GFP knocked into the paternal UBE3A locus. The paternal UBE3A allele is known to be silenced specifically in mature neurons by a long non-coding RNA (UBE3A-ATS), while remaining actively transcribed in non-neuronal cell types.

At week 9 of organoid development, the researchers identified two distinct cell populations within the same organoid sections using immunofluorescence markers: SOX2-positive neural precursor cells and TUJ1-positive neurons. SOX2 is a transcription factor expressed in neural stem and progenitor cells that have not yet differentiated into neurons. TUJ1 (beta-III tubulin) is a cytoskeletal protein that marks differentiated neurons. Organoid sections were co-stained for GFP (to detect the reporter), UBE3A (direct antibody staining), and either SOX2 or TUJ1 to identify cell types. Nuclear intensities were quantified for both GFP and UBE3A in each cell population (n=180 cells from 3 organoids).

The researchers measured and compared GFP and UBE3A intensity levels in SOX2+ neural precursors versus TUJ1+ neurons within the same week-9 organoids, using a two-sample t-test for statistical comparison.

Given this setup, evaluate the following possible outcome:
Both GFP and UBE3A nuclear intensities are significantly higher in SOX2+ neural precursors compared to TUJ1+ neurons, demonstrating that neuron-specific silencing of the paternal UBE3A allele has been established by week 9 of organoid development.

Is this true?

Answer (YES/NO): YES